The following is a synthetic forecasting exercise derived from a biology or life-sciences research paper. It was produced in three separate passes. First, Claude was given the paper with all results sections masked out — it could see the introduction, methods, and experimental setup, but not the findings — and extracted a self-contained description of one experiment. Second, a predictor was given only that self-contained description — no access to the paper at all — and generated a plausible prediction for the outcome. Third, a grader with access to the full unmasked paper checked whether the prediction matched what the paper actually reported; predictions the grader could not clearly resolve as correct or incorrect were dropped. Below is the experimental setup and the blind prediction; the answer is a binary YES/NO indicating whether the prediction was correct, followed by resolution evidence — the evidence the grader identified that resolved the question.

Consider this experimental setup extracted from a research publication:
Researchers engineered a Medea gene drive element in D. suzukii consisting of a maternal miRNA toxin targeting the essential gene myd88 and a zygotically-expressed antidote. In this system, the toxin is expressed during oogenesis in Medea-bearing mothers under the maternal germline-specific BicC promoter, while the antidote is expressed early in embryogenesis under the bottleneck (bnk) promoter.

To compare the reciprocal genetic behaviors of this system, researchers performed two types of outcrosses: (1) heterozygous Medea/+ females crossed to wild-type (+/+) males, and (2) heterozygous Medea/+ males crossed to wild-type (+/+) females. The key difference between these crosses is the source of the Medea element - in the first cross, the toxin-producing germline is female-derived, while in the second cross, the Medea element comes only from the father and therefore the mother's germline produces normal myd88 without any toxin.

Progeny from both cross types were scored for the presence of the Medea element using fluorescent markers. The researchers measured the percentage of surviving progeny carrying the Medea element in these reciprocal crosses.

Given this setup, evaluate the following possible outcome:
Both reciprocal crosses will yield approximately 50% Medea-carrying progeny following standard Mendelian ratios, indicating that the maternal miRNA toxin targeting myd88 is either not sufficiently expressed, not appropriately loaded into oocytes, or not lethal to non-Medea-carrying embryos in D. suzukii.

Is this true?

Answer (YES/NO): NO